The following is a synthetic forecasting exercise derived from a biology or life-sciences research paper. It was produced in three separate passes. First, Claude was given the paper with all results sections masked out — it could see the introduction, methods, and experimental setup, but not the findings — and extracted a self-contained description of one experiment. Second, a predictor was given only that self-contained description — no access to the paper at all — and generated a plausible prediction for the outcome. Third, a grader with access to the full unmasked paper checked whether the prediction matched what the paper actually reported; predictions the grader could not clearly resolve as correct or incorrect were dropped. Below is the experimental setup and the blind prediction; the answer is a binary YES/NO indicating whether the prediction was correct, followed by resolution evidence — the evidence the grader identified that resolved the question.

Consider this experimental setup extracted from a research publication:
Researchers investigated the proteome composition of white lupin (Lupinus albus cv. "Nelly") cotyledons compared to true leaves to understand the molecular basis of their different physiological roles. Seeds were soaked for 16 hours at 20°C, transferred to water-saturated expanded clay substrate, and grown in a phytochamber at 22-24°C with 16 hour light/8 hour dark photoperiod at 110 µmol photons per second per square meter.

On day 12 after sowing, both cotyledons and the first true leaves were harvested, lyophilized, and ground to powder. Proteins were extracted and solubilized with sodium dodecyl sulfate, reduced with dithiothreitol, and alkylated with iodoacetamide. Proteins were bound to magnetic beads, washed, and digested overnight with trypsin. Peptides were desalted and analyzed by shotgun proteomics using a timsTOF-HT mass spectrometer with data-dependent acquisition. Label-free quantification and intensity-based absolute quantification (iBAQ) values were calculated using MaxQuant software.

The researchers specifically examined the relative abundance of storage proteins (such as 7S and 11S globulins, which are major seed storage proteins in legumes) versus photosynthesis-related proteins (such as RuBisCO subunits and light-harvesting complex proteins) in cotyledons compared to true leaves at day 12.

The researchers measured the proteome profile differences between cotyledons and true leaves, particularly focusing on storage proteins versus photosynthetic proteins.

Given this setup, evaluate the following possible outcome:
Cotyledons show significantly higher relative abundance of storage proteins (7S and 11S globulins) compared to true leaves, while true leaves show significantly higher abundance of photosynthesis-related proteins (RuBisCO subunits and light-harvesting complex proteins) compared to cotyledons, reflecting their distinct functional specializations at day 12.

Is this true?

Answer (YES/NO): YES